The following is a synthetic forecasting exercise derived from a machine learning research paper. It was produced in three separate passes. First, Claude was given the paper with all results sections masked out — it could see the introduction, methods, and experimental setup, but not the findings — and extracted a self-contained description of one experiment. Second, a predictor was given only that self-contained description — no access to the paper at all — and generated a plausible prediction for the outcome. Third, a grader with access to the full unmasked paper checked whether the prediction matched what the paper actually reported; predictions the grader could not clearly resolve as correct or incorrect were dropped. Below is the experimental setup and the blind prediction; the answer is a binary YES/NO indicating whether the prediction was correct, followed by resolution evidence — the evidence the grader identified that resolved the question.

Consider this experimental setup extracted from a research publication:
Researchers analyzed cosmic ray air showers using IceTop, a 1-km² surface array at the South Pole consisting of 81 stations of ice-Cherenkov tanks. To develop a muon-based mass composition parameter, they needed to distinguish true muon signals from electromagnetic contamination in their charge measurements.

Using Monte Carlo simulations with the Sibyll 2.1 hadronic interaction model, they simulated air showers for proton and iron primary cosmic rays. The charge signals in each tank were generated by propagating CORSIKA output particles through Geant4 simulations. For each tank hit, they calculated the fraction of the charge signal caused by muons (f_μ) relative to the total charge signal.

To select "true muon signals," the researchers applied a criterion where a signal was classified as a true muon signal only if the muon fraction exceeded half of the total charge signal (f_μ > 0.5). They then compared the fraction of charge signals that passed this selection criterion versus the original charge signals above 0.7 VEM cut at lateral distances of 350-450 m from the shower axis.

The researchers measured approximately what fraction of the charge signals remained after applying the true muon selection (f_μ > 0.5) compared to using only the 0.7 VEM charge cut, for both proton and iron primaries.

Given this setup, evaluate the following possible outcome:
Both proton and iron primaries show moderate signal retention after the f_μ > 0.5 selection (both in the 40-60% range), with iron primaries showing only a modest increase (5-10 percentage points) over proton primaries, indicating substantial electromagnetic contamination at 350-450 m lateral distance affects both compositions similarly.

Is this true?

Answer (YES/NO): NO